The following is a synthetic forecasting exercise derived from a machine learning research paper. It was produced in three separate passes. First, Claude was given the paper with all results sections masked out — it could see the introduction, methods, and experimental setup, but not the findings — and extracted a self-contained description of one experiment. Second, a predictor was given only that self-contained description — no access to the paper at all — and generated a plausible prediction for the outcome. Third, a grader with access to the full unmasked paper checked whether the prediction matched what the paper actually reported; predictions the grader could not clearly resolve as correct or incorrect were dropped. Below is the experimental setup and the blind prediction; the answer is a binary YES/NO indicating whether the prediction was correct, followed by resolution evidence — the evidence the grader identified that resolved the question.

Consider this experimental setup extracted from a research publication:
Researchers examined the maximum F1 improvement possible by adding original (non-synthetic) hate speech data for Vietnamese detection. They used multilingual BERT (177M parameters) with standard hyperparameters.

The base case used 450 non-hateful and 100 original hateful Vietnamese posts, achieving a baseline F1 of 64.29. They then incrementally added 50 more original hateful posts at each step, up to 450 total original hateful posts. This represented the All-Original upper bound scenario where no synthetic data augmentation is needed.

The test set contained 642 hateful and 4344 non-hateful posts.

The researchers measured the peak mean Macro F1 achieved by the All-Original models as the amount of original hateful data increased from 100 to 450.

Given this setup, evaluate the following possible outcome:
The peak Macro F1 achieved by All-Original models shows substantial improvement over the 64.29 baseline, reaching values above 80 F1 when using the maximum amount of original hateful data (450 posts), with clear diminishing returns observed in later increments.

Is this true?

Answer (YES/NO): NO